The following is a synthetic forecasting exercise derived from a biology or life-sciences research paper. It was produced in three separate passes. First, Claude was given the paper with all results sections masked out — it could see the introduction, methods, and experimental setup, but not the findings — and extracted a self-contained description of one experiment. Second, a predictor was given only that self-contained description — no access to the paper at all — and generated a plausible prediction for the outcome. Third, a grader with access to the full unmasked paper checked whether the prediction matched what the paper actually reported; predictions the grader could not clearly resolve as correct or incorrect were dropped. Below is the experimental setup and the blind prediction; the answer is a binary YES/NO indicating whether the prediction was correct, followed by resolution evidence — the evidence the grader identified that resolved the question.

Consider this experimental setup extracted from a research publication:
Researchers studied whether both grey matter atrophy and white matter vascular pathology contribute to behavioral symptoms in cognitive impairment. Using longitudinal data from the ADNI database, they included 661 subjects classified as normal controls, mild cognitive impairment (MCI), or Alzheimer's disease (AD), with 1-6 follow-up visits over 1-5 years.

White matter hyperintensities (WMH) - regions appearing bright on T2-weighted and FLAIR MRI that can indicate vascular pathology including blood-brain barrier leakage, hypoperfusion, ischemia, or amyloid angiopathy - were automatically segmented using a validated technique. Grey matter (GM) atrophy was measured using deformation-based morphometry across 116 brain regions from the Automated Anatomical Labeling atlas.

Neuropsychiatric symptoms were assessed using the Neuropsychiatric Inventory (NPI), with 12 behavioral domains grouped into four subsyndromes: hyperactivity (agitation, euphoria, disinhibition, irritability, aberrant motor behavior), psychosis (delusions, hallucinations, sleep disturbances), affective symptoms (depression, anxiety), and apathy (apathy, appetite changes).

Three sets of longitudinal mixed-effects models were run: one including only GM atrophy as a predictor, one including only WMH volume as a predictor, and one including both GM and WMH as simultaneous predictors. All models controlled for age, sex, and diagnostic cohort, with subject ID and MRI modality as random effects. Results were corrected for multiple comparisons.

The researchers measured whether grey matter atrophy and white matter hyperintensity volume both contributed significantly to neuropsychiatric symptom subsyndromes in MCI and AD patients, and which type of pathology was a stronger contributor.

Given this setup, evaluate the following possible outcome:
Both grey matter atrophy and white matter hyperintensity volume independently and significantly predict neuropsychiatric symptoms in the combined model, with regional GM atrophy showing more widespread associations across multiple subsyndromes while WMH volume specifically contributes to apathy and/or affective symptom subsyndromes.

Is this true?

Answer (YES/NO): NO